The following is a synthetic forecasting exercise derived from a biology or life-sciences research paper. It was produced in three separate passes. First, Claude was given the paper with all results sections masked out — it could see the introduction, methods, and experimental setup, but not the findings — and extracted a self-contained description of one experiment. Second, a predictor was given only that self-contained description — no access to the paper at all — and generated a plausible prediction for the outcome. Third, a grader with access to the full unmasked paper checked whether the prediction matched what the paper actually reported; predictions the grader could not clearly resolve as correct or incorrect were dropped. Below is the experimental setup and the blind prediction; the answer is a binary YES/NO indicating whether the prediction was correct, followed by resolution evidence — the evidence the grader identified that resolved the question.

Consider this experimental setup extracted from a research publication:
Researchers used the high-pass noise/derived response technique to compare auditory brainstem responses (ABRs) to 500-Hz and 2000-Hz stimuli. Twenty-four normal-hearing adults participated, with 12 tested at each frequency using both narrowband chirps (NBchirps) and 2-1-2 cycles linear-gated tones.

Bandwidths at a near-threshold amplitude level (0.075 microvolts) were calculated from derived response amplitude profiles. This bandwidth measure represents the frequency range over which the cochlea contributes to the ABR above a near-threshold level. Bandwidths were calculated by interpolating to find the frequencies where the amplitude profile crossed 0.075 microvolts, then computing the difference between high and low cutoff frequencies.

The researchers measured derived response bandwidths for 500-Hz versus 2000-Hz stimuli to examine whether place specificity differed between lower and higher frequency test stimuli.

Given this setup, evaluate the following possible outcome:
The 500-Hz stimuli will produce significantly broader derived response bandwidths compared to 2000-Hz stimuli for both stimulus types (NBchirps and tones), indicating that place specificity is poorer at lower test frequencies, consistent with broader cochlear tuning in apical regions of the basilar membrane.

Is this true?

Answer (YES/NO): NO